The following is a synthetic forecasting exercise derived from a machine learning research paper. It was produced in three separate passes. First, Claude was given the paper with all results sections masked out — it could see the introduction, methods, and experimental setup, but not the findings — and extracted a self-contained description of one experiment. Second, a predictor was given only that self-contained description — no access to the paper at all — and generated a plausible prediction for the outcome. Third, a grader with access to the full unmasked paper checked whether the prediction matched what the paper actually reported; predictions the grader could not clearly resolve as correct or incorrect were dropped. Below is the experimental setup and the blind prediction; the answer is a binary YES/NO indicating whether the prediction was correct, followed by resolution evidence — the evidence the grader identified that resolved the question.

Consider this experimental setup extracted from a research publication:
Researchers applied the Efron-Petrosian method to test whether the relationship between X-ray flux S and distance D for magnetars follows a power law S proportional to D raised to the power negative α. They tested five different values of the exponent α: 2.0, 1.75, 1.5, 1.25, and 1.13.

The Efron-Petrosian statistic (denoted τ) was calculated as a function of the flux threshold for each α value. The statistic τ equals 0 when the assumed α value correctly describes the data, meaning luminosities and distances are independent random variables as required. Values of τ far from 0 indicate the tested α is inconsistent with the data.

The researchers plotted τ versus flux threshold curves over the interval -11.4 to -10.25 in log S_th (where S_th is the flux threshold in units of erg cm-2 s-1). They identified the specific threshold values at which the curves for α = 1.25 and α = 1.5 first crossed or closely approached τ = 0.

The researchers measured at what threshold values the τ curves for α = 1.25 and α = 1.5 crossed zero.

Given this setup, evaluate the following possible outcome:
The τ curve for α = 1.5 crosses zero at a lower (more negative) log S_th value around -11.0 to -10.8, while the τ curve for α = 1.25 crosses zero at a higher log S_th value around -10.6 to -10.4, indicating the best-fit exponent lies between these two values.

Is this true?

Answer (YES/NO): NO